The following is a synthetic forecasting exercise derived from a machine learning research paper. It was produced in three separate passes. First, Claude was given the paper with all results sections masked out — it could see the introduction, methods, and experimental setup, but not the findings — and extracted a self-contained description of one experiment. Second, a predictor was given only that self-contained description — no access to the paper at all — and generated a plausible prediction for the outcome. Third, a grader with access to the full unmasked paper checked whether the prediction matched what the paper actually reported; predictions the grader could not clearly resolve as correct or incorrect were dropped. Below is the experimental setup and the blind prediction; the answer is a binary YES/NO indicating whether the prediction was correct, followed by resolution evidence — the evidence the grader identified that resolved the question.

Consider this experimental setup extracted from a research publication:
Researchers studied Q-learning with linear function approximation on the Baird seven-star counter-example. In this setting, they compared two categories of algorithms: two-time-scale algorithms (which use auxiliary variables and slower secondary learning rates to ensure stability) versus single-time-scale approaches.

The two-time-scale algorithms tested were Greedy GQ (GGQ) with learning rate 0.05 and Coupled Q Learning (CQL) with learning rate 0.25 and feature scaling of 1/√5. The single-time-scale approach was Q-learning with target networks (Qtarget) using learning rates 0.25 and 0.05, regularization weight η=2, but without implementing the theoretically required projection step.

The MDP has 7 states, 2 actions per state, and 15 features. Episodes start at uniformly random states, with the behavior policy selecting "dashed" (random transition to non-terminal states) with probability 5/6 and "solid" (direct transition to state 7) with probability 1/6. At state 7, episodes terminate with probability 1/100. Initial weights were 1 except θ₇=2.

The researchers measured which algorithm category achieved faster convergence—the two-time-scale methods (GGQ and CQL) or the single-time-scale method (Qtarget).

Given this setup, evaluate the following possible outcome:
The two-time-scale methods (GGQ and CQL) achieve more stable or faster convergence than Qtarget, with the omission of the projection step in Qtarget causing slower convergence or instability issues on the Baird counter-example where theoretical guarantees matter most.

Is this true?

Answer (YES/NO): NO